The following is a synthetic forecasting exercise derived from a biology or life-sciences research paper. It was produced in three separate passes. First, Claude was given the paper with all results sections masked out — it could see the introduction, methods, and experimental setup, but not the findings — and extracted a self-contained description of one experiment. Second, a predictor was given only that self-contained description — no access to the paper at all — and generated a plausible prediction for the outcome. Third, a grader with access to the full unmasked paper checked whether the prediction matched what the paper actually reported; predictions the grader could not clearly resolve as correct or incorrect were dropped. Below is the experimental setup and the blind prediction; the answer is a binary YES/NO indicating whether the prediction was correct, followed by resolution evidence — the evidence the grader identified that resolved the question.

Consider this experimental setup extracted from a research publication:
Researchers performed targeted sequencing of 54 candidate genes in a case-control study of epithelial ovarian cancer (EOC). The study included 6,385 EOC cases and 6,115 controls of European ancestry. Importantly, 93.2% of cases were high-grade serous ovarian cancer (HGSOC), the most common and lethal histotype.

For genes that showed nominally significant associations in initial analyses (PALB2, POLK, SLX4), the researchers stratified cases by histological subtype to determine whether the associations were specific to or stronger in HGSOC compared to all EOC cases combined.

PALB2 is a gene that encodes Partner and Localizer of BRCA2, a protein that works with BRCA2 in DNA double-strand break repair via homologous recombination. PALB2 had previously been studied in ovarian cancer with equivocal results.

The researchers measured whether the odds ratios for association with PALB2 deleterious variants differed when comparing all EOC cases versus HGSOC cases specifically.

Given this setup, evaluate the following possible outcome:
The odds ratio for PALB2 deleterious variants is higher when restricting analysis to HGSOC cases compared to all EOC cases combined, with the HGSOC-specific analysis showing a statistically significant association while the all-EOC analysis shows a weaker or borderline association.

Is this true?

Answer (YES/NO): NO